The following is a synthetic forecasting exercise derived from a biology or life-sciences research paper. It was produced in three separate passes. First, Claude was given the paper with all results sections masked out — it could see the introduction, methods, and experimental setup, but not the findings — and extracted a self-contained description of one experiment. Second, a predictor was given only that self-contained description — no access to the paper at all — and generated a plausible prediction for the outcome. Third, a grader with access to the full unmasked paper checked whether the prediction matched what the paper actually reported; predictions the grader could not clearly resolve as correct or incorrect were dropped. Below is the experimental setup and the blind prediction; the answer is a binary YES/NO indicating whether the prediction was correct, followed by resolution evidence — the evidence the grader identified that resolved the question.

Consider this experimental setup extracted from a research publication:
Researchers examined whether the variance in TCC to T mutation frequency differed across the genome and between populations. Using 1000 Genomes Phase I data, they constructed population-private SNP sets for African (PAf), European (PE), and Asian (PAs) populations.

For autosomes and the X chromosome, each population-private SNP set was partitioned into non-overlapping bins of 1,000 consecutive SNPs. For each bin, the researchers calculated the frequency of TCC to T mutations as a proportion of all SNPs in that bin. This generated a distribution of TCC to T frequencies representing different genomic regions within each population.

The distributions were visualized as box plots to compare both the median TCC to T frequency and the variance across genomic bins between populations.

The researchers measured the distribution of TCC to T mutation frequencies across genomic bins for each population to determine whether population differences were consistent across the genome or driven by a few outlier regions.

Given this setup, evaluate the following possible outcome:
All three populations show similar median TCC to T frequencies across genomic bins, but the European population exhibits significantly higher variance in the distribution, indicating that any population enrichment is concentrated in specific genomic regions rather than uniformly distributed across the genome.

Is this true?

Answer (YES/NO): NO